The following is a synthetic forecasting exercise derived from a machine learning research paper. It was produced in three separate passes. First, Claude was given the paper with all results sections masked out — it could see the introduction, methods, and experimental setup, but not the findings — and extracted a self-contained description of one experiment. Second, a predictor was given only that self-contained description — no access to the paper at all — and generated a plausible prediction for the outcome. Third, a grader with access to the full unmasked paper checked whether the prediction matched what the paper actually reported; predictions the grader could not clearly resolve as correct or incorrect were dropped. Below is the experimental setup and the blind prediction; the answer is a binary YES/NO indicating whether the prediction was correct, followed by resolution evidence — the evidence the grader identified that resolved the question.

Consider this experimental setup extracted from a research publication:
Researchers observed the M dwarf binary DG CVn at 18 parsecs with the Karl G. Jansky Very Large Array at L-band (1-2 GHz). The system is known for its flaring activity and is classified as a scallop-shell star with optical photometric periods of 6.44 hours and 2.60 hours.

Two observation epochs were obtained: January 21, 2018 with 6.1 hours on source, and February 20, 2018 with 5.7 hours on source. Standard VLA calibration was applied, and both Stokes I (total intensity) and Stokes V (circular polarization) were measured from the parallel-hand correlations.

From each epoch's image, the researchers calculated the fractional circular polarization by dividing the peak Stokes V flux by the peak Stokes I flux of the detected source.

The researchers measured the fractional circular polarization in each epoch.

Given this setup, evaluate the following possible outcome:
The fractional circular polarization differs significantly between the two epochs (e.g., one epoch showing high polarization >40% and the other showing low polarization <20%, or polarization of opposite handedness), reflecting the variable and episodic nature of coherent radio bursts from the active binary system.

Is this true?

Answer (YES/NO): NO